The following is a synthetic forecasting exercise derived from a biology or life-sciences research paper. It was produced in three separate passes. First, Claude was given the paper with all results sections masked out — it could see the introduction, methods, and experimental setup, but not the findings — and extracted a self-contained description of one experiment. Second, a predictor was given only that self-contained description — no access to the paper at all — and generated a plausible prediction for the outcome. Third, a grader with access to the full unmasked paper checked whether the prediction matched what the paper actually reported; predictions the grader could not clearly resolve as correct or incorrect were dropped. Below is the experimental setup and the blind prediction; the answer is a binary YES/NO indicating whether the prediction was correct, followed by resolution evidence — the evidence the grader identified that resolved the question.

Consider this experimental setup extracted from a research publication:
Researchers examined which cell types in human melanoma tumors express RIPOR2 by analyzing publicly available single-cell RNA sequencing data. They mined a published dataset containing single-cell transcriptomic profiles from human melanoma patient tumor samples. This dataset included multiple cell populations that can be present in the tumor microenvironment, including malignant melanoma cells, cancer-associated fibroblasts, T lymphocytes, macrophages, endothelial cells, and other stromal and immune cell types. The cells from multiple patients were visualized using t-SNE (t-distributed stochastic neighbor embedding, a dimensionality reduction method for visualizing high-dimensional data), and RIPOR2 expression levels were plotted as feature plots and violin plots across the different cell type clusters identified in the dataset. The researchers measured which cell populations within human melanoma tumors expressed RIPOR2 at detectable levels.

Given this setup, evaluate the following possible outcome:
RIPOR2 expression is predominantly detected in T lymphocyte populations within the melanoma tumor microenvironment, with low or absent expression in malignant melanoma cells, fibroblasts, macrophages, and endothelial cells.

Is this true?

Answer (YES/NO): NO